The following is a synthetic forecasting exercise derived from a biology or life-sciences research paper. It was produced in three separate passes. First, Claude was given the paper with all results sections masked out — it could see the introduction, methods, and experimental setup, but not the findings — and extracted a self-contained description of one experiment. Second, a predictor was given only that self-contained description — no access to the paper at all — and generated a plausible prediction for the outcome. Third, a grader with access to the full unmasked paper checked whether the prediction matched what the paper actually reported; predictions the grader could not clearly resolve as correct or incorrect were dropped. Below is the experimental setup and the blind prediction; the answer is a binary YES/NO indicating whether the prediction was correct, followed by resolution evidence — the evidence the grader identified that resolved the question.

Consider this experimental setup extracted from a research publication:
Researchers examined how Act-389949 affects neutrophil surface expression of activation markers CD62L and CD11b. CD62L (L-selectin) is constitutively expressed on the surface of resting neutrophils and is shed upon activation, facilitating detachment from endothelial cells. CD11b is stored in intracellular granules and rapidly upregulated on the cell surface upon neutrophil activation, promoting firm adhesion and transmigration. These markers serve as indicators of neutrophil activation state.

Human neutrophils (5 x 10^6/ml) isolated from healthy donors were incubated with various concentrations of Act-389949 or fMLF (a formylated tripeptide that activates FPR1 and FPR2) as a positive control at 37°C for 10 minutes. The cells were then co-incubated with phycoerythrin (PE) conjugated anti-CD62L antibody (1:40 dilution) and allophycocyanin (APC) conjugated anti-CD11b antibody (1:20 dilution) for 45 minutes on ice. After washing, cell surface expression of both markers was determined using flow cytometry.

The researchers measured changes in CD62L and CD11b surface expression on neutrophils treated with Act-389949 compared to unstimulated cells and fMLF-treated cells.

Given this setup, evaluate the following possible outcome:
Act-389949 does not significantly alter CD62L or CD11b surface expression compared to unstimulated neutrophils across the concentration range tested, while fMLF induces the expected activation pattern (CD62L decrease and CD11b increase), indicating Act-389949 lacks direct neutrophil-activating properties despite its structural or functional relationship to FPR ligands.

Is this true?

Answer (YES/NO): NO